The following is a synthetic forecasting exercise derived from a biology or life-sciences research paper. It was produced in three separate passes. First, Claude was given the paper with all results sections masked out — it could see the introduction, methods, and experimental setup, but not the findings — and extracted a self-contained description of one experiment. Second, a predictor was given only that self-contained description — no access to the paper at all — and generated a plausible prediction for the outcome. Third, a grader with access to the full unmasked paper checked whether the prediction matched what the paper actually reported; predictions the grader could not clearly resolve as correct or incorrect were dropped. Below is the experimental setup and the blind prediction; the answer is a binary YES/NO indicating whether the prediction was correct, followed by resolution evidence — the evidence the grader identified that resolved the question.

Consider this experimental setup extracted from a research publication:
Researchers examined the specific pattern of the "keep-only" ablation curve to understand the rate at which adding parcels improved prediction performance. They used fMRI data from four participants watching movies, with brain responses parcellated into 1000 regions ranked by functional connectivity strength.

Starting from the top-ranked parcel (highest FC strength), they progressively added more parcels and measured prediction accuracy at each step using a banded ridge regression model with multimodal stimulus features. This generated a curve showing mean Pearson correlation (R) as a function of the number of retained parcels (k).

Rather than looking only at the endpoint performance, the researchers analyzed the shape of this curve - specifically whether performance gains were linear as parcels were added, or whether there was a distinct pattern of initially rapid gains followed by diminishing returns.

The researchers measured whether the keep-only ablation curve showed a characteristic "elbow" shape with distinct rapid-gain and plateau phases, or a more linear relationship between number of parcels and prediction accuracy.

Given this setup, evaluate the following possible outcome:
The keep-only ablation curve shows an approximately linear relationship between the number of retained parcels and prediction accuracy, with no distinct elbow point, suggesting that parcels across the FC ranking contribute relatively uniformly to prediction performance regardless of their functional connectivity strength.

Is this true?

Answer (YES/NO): NO